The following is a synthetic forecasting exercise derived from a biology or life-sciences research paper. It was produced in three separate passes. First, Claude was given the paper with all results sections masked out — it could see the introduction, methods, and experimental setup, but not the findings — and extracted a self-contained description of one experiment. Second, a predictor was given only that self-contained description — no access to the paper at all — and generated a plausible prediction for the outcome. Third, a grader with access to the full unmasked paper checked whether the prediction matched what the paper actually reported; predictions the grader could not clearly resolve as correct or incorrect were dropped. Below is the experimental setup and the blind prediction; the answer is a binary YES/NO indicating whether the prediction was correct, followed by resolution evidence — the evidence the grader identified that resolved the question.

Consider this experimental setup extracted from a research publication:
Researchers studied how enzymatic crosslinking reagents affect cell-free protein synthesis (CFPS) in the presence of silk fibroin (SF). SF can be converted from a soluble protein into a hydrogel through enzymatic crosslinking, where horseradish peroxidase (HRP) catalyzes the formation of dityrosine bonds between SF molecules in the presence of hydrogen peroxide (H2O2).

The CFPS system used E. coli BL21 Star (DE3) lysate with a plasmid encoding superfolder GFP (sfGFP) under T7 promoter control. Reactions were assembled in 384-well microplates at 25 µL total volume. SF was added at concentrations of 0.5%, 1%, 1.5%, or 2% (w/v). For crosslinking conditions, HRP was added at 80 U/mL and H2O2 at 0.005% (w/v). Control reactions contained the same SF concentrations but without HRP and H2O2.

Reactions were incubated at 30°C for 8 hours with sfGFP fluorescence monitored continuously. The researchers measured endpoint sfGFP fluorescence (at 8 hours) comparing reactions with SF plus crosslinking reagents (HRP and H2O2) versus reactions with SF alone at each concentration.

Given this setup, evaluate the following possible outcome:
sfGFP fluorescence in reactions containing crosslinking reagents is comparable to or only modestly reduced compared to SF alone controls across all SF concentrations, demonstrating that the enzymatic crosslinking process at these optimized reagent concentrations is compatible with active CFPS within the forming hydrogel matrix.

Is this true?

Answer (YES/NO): NO